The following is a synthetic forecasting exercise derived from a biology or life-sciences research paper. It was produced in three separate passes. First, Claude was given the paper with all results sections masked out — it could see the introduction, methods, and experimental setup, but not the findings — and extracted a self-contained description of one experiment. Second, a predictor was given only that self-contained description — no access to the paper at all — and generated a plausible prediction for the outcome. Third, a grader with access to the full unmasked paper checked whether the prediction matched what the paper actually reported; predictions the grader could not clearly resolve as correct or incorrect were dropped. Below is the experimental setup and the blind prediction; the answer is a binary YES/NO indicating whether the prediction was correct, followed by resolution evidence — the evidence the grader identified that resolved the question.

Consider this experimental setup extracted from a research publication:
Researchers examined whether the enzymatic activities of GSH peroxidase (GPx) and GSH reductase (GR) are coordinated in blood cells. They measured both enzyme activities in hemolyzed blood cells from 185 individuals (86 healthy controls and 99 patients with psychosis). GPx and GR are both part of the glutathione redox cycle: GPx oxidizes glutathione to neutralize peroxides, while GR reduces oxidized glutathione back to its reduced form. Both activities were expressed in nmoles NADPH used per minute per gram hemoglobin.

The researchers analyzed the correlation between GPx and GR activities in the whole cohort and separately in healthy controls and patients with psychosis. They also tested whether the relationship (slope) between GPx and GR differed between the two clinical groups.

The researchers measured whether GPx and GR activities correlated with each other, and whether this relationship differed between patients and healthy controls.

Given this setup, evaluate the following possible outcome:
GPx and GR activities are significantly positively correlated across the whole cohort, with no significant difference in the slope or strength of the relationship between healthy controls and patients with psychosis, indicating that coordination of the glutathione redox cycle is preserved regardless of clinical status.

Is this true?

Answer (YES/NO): YES